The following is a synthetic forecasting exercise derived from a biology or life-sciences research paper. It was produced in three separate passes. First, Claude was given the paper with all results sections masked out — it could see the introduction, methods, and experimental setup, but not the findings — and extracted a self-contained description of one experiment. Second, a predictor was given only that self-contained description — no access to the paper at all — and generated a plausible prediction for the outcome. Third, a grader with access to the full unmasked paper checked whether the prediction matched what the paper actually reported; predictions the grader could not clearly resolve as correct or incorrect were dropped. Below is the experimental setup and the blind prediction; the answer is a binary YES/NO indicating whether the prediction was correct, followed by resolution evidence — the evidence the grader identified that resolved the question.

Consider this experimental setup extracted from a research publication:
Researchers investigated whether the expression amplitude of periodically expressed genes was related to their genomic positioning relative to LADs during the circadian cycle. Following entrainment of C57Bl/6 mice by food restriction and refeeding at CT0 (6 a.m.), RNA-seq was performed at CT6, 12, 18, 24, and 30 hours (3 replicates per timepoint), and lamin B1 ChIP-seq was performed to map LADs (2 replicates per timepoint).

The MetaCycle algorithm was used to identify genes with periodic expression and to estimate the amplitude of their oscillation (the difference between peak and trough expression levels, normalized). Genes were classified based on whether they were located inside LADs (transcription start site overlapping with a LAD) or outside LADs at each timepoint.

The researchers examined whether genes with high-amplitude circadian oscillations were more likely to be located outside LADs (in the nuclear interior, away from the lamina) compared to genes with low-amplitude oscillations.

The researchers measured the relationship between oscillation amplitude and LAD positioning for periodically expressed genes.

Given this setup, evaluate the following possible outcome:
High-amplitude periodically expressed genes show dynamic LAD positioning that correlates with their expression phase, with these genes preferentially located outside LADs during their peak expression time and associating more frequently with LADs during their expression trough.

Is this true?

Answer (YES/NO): NO